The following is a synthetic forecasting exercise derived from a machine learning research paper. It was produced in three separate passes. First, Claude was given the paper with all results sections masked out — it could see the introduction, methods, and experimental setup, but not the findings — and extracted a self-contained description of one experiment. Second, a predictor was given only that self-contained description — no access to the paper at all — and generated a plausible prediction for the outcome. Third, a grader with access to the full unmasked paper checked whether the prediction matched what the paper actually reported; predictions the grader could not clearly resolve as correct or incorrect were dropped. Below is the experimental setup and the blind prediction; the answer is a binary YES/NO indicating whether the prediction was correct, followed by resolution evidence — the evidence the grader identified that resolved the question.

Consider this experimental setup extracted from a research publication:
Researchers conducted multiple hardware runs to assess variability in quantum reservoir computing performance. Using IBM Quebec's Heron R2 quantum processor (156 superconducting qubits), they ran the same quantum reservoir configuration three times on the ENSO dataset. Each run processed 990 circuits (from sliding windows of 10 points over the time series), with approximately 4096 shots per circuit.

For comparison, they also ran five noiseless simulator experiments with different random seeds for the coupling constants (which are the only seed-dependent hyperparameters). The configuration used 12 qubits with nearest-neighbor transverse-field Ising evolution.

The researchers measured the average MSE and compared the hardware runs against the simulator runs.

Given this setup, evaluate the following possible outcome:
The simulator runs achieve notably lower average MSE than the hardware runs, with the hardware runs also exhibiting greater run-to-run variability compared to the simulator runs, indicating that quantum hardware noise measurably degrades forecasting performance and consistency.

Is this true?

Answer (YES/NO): NO